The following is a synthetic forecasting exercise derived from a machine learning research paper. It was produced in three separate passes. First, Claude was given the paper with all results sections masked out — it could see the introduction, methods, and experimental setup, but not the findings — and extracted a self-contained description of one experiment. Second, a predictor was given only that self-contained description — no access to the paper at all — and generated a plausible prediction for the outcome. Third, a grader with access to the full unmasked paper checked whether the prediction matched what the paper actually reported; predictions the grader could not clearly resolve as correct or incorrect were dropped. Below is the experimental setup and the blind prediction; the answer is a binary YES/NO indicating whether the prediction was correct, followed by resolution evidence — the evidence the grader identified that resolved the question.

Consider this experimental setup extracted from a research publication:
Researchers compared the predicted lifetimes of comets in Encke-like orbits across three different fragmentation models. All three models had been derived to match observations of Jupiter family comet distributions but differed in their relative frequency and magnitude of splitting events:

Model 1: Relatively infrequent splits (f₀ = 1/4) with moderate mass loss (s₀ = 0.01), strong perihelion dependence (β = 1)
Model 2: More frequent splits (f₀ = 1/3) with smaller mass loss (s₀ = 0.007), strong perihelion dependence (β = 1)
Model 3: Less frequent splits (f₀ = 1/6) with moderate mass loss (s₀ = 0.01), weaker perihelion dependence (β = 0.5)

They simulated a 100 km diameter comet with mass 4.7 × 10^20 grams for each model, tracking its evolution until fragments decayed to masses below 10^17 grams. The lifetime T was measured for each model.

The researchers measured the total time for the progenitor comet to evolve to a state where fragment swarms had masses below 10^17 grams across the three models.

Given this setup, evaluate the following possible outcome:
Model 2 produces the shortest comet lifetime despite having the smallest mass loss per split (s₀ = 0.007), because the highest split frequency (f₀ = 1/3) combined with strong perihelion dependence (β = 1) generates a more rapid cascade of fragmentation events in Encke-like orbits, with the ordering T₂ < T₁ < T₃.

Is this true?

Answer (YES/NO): NO